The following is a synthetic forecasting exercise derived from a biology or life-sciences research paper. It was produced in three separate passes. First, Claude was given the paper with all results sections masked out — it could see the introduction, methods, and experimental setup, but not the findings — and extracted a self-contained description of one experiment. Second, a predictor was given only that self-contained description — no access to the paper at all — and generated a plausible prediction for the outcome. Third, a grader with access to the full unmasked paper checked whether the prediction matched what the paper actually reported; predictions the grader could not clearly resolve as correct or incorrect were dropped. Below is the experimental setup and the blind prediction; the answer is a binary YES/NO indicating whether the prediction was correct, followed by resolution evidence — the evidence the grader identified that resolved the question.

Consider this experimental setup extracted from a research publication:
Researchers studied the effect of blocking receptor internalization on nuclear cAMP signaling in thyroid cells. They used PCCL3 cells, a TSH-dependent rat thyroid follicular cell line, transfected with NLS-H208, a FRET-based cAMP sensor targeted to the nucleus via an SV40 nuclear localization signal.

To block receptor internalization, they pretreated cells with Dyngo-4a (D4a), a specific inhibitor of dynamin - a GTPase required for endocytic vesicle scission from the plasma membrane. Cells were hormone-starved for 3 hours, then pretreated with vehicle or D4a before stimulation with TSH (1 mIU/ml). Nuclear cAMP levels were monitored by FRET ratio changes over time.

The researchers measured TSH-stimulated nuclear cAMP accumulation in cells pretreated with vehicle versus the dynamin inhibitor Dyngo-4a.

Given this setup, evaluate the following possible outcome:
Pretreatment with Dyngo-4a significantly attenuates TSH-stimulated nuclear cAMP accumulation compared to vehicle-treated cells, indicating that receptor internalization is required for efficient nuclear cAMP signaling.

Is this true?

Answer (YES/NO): YES